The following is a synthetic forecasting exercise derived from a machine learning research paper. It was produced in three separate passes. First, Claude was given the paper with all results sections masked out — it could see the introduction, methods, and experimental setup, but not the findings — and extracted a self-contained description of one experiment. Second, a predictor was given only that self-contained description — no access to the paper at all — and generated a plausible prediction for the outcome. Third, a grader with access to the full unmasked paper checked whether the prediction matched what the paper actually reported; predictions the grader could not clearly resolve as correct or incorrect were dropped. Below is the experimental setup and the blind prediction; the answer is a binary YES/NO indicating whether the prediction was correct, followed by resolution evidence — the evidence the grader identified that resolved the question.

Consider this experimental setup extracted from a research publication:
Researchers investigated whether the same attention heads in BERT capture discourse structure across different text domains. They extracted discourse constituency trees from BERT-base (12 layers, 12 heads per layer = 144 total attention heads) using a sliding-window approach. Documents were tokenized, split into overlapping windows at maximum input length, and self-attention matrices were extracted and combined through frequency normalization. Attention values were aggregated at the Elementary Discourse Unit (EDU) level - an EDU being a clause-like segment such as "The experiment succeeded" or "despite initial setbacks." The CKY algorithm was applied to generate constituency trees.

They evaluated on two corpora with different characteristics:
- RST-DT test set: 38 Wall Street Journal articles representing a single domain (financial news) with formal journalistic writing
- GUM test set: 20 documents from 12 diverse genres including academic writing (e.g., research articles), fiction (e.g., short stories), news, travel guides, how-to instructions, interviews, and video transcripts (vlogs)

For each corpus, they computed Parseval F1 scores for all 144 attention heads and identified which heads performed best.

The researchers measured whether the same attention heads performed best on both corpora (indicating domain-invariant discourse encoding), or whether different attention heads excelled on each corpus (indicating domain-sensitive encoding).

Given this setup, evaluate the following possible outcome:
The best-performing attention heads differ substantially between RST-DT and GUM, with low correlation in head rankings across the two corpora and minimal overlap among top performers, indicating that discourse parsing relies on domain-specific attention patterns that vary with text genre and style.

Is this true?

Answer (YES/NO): NO